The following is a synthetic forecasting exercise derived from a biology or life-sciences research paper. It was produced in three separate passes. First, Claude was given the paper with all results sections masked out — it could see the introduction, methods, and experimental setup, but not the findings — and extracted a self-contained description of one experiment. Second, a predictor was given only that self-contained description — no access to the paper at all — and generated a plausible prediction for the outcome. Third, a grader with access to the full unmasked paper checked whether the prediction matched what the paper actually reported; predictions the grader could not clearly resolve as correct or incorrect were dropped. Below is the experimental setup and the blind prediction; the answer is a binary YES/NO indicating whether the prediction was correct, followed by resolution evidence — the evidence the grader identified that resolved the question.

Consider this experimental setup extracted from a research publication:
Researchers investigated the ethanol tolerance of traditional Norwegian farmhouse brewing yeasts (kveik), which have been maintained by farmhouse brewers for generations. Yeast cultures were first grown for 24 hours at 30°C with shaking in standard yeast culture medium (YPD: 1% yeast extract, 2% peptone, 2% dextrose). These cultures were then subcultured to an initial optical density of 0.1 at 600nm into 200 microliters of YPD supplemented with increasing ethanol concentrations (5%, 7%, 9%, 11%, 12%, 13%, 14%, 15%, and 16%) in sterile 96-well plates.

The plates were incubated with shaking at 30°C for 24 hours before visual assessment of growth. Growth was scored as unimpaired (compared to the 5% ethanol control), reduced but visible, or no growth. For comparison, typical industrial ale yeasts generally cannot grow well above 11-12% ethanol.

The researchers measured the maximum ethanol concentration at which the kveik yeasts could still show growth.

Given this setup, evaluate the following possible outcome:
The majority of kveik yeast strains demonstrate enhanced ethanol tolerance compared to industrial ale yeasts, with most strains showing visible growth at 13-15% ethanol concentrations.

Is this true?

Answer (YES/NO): NO